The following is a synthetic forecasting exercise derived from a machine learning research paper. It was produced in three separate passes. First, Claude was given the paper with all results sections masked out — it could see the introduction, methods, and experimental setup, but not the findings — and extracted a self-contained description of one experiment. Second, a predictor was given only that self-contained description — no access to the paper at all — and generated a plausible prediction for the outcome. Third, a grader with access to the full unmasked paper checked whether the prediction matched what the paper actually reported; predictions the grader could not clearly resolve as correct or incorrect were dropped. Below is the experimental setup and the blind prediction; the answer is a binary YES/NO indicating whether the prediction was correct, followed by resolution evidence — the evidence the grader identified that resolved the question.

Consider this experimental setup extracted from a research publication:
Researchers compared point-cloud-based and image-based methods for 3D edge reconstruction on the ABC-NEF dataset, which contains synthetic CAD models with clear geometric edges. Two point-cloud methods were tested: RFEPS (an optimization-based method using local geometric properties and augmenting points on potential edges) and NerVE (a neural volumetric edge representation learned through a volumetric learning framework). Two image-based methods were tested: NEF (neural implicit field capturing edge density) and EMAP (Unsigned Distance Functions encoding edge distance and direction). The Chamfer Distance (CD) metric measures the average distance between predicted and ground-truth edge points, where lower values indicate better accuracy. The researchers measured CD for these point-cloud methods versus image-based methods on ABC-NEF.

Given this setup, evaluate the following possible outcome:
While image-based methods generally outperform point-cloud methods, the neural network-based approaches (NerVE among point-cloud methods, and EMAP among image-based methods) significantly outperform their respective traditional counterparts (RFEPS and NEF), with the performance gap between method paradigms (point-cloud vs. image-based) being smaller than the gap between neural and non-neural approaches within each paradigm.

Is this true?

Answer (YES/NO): NO